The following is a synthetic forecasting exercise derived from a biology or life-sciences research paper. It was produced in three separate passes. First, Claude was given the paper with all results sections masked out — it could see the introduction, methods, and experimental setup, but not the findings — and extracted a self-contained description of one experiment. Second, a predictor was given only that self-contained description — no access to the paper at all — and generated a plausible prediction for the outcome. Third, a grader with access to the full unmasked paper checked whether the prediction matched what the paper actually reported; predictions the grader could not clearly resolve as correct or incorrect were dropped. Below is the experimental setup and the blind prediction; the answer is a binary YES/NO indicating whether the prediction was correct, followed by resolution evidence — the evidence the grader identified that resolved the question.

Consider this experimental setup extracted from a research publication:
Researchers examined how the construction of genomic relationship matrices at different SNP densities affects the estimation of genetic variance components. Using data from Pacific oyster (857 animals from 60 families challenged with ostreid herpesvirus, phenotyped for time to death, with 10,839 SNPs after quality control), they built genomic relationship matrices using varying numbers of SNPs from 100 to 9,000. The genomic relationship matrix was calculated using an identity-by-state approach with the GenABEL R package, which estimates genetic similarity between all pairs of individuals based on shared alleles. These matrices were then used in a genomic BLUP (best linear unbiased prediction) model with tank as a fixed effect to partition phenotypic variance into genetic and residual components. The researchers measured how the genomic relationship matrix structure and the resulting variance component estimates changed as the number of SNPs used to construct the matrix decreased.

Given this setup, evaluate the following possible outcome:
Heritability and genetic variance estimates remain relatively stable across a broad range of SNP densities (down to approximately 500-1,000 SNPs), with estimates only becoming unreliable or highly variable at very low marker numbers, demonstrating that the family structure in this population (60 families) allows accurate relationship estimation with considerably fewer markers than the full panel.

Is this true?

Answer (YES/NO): NO